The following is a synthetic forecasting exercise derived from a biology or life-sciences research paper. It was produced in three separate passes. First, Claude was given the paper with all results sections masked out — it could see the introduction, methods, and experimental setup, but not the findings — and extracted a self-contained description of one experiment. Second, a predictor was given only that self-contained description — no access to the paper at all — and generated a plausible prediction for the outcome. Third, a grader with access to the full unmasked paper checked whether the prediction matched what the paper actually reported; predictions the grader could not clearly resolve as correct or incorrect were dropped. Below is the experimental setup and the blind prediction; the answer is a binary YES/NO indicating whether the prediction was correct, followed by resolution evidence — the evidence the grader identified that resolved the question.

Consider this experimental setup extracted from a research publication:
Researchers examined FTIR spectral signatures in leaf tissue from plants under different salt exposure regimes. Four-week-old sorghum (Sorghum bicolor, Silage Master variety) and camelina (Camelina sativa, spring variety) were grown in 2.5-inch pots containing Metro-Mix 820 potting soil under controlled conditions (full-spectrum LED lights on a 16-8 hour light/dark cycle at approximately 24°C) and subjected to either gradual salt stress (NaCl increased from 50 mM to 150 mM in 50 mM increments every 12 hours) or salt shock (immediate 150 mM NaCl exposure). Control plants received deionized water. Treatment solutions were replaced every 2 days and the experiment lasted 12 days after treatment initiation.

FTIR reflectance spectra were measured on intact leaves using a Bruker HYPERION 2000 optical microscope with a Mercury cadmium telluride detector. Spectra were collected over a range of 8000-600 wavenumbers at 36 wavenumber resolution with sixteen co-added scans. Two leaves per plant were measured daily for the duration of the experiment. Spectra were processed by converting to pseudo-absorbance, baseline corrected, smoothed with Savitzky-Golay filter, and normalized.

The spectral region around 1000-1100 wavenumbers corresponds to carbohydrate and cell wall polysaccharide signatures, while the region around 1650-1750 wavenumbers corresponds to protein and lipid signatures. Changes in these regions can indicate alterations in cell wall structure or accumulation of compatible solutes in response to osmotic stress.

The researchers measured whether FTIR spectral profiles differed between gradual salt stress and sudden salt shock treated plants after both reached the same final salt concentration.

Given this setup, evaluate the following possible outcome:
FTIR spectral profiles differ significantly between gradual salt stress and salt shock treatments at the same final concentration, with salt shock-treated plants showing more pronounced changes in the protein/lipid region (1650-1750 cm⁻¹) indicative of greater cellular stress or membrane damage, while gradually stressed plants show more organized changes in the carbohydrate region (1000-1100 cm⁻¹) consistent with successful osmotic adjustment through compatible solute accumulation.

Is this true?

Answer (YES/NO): NO